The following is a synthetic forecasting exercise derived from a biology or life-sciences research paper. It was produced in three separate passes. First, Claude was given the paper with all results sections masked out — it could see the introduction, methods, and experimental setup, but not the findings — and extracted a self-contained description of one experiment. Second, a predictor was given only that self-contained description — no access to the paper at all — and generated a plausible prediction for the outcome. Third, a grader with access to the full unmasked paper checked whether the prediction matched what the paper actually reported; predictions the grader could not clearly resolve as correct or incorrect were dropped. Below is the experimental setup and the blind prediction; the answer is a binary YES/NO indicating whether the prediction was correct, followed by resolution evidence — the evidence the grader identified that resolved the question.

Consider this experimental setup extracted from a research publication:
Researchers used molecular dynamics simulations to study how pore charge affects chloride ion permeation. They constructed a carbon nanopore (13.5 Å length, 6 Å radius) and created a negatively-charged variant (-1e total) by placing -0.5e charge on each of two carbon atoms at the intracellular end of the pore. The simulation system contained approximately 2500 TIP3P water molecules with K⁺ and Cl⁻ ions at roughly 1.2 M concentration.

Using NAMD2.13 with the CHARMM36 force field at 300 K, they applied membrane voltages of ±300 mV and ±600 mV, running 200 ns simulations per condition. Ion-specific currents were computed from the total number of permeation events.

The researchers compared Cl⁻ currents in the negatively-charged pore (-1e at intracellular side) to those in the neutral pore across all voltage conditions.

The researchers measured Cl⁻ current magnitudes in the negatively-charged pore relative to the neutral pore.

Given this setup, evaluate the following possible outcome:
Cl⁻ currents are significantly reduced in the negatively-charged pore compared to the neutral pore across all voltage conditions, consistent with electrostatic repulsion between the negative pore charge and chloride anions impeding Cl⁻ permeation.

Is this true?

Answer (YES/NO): NO